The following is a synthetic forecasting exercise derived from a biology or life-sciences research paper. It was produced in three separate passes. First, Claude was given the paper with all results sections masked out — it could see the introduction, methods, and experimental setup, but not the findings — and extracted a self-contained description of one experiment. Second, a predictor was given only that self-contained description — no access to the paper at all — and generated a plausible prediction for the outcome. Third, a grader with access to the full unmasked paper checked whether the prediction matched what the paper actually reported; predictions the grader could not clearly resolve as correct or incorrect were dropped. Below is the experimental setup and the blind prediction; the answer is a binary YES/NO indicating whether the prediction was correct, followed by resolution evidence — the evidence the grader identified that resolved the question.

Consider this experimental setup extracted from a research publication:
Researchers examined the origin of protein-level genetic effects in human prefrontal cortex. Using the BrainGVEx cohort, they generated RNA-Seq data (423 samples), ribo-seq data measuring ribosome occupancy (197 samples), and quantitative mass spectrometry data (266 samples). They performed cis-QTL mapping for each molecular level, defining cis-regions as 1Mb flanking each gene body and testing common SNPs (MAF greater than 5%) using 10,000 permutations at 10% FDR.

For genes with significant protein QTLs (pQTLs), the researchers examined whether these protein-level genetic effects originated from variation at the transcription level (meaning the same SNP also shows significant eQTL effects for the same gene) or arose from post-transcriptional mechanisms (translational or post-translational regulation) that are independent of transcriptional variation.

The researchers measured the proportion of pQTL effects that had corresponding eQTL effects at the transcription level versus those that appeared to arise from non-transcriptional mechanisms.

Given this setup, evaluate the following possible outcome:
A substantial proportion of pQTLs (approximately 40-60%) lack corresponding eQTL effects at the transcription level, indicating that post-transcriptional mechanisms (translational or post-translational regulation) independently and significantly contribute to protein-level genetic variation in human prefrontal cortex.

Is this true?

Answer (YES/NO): NO